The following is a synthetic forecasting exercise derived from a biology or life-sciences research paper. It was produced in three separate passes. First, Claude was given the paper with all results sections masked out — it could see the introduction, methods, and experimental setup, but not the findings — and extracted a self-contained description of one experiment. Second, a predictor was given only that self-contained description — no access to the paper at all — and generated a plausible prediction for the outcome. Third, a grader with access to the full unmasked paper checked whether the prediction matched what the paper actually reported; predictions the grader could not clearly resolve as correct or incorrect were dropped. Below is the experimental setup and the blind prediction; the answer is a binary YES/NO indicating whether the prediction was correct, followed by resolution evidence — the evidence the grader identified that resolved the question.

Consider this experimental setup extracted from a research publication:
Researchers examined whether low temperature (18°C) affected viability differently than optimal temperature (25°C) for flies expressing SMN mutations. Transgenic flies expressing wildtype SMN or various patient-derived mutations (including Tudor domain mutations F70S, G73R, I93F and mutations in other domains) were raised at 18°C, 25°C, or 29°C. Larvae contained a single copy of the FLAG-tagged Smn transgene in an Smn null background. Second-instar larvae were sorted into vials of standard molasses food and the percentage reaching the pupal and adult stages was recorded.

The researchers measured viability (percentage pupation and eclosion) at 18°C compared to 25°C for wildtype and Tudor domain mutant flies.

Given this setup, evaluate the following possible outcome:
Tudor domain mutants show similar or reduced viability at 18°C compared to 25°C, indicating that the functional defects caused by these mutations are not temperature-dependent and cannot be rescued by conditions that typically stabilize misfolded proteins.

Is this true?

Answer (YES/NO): NO